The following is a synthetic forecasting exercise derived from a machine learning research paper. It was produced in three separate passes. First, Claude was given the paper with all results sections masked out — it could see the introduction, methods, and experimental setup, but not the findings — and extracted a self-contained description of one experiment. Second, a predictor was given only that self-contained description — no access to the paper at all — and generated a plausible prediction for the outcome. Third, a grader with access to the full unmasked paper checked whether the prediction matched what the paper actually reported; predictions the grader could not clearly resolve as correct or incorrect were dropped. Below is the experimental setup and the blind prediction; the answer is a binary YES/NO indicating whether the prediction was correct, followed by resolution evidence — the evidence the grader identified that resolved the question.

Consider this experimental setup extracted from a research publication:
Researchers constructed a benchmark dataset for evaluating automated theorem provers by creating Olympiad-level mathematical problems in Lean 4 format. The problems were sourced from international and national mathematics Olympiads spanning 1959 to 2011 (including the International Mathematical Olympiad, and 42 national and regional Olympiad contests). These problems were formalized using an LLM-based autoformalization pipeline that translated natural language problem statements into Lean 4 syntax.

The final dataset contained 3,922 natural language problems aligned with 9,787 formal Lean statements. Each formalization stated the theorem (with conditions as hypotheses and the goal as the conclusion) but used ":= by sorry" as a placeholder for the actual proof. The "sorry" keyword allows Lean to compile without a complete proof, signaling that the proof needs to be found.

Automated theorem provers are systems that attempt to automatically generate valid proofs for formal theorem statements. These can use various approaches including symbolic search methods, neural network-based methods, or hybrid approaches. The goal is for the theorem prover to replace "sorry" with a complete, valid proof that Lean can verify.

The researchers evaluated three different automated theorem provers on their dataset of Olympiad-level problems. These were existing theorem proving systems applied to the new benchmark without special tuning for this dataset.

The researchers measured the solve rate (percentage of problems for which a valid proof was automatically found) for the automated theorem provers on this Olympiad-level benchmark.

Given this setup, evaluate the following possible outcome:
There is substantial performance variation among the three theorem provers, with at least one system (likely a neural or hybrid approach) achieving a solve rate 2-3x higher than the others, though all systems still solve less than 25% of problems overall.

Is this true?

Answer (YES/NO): NO